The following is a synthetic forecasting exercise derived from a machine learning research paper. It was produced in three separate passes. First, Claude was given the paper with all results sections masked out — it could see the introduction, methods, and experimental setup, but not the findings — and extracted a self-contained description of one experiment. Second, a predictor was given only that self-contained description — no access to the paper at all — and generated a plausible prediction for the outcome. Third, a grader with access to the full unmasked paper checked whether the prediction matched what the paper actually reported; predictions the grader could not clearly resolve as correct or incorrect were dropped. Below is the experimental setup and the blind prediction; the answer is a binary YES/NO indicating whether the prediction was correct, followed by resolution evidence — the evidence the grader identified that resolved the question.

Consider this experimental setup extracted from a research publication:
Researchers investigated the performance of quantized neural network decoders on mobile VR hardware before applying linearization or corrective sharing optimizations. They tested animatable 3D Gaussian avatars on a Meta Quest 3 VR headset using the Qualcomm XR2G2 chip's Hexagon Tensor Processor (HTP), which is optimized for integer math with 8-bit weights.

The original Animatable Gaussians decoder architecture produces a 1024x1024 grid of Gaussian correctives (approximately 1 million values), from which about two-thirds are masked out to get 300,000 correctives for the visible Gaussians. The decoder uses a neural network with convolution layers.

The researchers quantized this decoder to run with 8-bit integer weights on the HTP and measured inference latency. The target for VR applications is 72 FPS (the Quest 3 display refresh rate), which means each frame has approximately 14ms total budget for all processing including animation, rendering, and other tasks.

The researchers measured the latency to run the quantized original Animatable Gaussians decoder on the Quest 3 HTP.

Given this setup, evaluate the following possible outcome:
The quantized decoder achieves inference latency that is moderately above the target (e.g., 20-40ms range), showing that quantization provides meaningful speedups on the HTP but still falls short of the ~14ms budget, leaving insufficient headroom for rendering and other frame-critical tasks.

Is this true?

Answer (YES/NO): NO